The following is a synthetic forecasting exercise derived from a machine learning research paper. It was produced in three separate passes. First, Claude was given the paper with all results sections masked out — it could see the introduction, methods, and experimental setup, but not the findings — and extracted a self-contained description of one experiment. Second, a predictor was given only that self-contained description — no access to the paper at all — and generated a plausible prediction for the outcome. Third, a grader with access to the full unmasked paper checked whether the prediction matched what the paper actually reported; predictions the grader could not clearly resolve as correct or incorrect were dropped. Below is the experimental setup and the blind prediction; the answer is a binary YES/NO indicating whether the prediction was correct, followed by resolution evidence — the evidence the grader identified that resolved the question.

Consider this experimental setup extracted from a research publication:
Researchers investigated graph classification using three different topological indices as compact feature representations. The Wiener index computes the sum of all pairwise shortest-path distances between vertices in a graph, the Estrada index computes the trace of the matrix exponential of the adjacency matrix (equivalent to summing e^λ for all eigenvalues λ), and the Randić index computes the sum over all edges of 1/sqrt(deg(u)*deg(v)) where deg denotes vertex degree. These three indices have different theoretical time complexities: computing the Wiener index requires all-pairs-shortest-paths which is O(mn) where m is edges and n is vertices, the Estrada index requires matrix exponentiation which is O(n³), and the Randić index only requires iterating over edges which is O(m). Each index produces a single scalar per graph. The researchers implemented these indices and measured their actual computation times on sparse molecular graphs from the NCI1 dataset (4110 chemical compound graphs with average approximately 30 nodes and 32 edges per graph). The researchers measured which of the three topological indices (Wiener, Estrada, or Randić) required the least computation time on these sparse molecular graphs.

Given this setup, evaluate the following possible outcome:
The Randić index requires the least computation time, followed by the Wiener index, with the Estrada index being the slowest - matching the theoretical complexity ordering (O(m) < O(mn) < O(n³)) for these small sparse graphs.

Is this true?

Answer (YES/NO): NO